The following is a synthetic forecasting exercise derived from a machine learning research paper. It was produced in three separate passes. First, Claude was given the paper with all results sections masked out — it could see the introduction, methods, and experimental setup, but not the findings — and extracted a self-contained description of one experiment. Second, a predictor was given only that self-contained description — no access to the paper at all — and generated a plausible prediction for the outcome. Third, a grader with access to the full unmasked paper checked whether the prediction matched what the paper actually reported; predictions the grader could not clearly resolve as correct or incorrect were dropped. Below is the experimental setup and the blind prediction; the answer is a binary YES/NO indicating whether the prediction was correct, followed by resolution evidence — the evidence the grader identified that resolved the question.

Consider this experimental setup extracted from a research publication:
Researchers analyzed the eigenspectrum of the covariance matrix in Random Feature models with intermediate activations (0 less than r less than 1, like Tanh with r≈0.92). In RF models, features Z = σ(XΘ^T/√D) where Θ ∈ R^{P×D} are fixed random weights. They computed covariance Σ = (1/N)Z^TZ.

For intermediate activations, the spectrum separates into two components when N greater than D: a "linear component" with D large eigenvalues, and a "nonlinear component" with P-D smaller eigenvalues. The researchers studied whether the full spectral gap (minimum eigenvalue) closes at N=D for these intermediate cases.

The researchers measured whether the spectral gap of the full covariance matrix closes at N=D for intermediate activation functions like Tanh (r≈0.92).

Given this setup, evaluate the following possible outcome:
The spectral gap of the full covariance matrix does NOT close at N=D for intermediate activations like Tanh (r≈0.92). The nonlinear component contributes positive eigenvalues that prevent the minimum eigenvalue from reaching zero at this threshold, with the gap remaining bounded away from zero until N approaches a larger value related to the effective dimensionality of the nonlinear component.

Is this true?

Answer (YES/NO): YES